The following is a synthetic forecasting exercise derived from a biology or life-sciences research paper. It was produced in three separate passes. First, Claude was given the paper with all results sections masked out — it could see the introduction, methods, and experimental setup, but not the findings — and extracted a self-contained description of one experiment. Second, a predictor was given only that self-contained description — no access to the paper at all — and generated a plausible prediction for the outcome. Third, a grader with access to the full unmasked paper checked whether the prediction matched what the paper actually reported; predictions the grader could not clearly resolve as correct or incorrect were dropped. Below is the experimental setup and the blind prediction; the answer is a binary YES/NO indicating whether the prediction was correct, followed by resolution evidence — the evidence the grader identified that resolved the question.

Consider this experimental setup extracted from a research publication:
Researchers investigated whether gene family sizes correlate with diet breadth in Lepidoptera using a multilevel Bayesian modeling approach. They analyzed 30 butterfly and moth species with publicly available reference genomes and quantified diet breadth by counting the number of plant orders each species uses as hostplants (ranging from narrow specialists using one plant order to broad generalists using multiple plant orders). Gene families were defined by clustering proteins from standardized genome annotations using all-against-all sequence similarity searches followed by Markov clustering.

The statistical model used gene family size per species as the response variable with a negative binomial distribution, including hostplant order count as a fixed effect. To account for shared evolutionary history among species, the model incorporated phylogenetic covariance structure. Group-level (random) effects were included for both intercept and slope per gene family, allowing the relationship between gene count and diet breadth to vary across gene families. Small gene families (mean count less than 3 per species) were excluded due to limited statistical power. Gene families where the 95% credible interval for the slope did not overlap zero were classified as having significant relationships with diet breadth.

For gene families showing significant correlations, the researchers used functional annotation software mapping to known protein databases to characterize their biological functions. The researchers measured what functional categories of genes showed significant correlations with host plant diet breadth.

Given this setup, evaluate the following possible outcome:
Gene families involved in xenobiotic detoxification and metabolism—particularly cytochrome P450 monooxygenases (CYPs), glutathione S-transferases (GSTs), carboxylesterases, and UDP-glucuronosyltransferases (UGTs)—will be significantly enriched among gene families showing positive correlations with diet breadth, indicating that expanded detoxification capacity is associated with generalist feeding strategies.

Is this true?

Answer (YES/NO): NO